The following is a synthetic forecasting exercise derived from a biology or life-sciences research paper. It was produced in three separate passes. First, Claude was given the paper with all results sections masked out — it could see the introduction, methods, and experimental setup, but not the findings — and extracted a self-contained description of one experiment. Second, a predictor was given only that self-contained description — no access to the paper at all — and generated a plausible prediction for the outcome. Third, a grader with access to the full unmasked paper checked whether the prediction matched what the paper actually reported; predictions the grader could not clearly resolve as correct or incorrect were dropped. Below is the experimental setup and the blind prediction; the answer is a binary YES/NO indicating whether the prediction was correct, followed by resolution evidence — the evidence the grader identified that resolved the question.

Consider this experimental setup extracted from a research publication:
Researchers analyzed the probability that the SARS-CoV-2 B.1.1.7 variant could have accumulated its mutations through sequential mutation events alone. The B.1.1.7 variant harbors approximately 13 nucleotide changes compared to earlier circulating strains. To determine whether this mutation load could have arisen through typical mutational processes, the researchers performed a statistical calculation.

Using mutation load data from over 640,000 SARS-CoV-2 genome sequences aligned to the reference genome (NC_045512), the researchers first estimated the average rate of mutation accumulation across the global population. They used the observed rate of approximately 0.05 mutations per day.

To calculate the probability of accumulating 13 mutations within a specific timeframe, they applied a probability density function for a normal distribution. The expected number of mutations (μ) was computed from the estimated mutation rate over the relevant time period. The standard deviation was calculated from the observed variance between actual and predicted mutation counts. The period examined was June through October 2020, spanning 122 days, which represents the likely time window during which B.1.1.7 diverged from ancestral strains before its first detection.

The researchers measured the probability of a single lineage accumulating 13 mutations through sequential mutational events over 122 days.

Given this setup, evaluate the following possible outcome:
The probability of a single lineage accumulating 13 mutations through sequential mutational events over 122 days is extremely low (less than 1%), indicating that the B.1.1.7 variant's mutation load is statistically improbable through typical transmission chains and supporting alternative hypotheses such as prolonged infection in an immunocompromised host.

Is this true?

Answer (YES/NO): NO